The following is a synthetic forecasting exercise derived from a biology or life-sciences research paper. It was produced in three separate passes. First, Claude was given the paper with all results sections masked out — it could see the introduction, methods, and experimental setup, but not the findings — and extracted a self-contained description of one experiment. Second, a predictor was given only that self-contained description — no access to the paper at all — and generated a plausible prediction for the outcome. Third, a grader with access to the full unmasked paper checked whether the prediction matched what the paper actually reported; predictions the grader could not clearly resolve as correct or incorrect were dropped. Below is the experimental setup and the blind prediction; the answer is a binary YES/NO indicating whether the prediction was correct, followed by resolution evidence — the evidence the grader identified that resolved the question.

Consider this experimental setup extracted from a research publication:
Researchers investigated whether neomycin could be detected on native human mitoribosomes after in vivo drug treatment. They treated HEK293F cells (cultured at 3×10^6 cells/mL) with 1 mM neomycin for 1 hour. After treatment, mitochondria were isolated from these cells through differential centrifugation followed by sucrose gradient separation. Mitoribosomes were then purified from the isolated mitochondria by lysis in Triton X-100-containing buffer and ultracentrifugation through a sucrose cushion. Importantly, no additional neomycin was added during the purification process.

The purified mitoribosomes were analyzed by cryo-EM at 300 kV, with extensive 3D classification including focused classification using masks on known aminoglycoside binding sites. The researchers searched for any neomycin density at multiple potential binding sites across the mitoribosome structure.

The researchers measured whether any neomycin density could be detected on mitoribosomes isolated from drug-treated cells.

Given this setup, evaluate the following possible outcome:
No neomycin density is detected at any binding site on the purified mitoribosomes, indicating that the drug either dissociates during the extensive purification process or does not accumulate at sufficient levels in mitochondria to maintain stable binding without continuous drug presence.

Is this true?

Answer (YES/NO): YES